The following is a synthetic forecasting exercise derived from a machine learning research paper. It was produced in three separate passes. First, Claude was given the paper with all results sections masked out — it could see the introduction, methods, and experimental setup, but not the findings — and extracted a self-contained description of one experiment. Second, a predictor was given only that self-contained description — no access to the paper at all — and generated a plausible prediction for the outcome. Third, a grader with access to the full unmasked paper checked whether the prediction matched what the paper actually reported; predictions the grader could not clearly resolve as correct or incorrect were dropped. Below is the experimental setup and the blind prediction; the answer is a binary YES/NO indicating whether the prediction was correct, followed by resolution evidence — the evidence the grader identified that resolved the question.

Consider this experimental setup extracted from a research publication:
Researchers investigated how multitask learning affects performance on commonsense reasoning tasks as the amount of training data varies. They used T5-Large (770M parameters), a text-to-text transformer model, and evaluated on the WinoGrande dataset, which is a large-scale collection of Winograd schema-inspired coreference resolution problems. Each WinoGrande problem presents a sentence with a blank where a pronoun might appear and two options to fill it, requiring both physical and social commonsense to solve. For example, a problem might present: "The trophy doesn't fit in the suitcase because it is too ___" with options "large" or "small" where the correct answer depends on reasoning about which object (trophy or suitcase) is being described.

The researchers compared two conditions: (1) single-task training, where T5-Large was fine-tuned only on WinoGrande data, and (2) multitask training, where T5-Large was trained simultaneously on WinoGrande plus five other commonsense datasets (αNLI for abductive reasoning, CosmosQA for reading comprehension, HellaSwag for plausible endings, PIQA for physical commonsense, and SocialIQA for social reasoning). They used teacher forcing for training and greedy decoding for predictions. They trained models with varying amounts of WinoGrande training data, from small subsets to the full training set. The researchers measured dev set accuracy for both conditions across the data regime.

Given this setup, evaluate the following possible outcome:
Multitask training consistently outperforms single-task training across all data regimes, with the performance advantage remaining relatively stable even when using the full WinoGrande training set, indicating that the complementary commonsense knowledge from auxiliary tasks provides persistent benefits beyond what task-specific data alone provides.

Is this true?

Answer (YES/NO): NO